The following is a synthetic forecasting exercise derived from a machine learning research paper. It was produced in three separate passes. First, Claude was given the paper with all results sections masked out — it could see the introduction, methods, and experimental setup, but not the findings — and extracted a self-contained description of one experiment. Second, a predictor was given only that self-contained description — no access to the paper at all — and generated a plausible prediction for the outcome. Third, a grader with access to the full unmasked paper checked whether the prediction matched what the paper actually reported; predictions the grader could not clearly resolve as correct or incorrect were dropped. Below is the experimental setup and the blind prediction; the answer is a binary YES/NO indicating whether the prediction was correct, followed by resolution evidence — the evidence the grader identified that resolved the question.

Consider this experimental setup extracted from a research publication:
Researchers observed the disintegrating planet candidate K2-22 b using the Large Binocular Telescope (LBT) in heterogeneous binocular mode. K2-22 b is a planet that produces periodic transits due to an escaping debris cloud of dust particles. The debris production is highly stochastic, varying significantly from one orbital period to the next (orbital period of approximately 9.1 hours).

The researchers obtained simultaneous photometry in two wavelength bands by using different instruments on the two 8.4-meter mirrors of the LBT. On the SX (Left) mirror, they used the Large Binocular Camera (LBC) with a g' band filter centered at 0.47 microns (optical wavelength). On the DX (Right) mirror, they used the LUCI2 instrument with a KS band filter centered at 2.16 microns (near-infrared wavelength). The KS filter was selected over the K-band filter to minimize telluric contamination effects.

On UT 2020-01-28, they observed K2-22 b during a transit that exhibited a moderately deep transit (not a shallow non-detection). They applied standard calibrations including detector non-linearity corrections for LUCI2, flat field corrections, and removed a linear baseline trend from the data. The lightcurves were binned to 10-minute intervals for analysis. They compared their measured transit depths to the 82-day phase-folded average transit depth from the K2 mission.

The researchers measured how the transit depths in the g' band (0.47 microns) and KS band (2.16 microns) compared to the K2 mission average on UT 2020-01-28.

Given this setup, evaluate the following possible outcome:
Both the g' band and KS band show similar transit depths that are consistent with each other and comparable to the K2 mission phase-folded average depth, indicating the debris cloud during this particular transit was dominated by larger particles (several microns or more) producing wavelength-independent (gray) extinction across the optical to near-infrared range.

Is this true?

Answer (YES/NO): NO